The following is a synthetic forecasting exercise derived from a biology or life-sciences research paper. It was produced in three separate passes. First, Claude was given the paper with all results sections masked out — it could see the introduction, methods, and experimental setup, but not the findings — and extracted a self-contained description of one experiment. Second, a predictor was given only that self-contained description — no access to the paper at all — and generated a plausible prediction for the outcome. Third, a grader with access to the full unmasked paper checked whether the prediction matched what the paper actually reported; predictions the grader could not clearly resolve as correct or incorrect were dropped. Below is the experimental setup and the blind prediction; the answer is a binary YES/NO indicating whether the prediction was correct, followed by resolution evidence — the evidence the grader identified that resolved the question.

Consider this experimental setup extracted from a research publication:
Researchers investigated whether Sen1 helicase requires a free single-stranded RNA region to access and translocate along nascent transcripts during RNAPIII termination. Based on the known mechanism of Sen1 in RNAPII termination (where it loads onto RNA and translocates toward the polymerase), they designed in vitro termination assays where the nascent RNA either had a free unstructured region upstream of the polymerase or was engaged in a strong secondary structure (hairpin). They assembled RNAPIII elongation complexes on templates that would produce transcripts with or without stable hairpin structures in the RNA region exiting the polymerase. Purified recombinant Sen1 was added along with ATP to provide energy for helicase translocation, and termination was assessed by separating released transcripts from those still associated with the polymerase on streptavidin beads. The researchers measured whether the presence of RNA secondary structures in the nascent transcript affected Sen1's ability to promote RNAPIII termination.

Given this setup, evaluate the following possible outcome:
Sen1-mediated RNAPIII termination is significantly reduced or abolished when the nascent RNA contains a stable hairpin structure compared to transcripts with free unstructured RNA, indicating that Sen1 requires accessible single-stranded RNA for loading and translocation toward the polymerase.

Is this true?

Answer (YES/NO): YES